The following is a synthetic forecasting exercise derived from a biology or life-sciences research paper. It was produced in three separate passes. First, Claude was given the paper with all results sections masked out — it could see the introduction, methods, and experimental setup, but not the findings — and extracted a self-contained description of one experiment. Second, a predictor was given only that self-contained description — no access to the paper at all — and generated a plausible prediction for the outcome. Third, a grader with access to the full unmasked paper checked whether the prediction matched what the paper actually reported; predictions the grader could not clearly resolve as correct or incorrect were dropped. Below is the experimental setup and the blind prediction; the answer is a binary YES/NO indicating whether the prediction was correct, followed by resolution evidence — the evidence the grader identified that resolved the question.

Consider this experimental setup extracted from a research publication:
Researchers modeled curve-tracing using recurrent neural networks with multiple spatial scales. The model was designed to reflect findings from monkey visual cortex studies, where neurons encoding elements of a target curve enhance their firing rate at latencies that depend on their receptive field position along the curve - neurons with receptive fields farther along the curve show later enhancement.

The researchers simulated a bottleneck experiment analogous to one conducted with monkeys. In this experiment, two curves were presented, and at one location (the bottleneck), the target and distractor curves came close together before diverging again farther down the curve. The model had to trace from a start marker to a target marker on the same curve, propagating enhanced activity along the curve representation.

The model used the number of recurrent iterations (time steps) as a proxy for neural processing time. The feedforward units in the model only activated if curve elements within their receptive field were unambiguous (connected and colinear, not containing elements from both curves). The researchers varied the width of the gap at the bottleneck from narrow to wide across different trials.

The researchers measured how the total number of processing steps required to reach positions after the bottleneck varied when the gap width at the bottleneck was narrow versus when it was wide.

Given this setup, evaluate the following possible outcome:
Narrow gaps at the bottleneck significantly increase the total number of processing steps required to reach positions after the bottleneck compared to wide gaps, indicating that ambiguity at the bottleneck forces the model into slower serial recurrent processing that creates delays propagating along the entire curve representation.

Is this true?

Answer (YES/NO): YES